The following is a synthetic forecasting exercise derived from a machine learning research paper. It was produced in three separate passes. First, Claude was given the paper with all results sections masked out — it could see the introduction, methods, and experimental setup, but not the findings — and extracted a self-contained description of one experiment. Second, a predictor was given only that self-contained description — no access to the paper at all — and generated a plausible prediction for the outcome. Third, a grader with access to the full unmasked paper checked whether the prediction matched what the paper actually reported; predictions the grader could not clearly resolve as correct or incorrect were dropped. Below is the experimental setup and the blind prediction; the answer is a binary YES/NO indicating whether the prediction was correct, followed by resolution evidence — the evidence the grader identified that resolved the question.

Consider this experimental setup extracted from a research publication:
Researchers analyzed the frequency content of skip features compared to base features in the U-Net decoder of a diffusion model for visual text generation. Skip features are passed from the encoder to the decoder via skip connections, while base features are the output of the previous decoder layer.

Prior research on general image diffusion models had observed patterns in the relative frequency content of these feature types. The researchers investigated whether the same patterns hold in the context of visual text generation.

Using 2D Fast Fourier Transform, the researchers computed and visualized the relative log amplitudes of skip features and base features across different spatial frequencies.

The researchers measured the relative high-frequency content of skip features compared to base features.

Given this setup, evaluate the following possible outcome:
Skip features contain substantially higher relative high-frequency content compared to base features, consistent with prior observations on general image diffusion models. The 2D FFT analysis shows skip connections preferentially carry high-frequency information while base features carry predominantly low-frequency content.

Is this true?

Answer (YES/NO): YES